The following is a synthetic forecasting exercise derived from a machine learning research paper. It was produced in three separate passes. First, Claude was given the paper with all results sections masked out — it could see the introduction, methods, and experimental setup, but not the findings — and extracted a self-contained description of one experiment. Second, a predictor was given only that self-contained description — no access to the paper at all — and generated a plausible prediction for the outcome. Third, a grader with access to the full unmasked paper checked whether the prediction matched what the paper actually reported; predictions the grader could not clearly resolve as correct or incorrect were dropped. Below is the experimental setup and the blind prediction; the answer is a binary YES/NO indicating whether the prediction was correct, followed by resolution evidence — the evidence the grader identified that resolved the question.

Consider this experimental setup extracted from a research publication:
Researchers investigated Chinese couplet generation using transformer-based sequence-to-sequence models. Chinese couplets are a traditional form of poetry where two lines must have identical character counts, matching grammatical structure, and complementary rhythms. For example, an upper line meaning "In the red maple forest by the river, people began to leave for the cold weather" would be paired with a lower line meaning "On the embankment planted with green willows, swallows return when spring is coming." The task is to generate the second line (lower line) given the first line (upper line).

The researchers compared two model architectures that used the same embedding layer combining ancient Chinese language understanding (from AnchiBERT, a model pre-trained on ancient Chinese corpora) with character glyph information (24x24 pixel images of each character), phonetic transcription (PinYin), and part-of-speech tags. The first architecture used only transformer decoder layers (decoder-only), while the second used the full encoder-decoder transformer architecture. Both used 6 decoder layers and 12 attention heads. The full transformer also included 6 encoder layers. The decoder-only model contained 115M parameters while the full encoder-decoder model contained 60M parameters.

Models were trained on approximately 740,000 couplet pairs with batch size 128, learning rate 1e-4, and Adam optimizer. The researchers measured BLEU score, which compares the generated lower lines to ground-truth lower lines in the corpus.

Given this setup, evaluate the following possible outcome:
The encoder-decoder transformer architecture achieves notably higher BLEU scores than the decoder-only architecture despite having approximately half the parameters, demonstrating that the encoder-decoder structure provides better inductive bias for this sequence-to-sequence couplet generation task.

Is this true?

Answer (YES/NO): NO